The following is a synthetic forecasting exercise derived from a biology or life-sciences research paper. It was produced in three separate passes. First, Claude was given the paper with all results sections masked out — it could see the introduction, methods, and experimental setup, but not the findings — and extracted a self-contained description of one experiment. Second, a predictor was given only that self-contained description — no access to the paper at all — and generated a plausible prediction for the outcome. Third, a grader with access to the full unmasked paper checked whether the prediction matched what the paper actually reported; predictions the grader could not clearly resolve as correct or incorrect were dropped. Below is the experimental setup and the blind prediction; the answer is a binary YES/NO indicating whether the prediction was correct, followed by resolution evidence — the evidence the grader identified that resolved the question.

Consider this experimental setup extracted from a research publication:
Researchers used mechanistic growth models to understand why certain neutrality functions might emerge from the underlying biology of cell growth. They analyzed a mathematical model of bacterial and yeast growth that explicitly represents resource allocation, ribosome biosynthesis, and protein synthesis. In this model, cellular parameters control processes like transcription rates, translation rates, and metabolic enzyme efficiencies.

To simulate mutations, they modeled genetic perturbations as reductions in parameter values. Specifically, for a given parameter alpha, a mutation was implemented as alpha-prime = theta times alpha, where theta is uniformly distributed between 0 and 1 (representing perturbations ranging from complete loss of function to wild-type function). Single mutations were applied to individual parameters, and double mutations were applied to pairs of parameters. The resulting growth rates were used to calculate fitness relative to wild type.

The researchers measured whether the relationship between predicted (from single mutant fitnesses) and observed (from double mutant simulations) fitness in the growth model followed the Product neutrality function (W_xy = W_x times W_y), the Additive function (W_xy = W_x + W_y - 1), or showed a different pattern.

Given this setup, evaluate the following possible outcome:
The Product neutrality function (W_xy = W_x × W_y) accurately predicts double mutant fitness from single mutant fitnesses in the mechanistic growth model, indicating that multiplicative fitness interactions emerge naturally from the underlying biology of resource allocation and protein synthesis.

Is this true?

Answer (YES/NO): YES